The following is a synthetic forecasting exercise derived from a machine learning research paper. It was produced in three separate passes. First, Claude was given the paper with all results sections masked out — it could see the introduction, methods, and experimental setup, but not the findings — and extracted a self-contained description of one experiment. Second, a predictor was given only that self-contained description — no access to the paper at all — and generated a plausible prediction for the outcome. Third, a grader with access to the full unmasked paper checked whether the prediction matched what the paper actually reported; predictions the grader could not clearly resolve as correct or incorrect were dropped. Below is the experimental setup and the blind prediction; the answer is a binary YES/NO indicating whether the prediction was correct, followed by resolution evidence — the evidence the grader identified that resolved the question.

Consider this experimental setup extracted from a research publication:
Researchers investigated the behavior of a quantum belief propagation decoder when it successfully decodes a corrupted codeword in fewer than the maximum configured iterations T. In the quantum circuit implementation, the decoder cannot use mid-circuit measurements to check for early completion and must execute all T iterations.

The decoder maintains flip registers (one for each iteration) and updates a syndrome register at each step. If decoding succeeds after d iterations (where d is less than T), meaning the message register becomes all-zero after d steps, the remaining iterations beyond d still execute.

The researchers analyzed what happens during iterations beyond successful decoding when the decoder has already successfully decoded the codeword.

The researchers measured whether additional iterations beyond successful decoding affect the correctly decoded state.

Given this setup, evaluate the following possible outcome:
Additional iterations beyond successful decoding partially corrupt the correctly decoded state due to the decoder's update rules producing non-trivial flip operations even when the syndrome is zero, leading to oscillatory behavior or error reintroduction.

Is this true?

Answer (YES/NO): NO